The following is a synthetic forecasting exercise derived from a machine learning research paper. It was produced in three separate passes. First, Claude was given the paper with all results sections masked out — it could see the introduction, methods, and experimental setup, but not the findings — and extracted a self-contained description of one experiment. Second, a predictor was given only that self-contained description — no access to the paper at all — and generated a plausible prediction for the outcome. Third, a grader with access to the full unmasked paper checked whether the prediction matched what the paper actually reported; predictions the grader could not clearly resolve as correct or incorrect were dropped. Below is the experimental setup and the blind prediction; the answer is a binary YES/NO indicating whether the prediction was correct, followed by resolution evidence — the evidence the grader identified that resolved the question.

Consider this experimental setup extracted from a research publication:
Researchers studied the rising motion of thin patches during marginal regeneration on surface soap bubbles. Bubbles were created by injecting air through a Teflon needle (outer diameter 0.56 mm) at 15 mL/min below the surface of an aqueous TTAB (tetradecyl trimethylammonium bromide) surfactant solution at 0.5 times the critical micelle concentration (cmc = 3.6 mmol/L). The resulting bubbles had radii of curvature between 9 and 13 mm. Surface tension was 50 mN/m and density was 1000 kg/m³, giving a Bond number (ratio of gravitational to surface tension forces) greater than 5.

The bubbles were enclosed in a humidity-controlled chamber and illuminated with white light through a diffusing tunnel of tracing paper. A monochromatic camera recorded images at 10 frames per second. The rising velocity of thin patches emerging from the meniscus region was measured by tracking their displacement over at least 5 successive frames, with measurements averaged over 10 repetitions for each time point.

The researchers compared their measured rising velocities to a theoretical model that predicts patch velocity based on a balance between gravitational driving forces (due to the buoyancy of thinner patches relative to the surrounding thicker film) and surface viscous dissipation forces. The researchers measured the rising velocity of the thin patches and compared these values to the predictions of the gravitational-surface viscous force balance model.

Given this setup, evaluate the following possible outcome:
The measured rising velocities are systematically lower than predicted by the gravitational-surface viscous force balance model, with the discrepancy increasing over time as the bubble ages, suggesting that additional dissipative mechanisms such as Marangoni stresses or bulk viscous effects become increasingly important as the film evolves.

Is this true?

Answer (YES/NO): NO